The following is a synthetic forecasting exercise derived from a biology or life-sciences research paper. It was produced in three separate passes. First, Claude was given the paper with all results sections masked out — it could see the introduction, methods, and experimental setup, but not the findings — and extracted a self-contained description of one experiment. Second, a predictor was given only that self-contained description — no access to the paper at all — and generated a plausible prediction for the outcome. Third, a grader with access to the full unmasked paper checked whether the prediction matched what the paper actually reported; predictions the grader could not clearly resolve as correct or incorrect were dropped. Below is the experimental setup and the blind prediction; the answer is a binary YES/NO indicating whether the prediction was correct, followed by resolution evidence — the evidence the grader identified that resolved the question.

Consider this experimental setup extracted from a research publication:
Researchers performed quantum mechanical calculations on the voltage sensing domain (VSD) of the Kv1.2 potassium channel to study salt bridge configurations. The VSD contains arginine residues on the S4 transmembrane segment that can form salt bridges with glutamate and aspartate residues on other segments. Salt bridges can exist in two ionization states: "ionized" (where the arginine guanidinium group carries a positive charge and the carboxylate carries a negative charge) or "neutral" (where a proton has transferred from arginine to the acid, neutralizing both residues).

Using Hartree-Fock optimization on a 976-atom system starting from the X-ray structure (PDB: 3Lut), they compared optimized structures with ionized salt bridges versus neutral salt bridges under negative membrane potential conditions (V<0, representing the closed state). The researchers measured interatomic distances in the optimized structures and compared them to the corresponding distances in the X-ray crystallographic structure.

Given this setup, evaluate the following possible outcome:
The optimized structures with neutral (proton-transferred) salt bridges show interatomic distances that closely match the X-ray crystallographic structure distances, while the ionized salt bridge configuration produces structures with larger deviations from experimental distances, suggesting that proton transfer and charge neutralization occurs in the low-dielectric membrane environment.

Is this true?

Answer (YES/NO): YES